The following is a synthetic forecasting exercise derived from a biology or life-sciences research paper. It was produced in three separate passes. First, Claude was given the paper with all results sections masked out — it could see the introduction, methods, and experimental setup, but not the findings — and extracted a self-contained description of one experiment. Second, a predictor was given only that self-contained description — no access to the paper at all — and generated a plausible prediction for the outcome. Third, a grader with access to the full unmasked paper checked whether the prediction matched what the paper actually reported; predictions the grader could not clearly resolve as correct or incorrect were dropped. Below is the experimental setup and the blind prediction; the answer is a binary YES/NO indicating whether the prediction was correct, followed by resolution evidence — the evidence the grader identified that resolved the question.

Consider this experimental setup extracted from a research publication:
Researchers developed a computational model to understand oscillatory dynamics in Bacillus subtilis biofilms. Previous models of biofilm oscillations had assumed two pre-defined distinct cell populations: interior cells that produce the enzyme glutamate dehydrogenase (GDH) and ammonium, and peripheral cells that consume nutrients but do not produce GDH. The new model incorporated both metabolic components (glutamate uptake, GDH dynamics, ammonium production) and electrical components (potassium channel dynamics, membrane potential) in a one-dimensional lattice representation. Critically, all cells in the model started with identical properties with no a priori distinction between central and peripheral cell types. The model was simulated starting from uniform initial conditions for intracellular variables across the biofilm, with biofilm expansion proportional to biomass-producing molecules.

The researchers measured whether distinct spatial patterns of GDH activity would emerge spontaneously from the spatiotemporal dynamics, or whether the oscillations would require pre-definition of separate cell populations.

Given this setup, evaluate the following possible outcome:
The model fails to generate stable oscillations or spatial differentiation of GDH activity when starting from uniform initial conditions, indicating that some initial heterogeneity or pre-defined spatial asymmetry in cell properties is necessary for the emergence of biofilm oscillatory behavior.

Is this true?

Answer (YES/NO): NO